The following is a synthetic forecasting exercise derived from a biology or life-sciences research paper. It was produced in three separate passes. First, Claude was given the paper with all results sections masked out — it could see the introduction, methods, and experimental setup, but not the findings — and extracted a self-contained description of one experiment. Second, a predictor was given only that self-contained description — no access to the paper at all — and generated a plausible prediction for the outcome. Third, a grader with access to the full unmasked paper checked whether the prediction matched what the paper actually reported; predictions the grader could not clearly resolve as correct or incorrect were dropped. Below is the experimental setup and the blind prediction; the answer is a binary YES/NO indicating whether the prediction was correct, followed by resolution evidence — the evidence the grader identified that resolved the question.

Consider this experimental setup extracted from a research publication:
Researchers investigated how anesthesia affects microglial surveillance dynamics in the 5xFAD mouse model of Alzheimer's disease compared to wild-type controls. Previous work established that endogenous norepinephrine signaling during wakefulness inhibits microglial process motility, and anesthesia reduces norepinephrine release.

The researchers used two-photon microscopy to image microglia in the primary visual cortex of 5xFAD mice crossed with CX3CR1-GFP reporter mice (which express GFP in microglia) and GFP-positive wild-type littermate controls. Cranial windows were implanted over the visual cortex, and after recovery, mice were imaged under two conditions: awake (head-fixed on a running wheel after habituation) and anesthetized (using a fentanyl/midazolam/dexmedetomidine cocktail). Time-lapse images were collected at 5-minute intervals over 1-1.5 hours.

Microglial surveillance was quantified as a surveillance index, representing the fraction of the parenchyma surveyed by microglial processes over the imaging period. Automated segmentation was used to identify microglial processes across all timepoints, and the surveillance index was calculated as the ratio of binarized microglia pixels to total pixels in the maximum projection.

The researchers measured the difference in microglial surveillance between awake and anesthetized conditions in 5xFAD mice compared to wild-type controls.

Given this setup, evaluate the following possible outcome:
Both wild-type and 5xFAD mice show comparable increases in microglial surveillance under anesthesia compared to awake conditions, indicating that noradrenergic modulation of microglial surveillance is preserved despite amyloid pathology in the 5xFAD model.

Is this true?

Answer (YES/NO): NO